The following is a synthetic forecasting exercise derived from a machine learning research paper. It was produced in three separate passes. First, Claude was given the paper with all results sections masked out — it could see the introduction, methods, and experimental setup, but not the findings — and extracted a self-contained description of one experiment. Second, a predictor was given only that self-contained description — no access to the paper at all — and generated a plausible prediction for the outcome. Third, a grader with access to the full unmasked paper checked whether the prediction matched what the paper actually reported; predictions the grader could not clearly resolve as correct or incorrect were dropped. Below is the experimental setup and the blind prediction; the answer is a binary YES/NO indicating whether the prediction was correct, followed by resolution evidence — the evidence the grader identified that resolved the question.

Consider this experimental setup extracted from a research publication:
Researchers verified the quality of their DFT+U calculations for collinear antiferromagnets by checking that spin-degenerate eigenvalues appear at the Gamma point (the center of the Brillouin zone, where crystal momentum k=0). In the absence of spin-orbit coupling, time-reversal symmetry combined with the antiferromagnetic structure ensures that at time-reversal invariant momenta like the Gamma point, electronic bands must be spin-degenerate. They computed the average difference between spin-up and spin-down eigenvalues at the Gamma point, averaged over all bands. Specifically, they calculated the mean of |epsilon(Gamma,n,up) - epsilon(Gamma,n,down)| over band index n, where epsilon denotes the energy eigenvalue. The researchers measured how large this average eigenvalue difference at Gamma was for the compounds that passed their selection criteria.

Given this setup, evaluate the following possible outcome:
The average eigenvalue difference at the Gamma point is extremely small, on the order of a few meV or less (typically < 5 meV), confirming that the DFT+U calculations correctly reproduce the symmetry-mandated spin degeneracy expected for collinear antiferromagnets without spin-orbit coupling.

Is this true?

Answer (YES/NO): NO